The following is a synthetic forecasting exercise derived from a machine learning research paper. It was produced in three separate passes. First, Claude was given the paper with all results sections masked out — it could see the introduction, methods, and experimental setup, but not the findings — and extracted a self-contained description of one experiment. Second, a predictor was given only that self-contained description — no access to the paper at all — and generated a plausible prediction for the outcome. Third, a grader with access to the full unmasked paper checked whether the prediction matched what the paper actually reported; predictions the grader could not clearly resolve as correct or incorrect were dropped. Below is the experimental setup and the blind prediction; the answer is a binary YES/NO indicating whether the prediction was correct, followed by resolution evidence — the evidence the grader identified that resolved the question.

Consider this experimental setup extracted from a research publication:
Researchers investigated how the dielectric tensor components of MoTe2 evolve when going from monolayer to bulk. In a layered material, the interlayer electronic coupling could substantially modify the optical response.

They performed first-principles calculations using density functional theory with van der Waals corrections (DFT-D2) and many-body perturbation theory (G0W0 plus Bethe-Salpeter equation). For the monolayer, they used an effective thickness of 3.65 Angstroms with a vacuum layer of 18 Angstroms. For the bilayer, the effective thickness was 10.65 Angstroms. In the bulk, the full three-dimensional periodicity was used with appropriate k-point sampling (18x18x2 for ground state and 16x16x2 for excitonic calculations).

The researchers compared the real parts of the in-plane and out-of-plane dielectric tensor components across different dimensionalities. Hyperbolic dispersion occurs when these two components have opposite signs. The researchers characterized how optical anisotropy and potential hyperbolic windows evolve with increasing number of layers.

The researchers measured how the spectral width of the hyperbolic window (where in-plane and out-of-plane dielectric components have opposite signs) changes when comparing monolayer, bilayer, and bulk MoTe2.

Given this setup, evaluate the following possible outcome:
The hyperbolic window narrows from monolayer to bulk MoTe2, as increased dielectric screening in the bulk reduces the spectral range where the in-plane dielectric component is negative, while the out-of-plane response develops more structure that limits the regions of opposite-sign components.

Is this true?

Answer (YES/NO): YES